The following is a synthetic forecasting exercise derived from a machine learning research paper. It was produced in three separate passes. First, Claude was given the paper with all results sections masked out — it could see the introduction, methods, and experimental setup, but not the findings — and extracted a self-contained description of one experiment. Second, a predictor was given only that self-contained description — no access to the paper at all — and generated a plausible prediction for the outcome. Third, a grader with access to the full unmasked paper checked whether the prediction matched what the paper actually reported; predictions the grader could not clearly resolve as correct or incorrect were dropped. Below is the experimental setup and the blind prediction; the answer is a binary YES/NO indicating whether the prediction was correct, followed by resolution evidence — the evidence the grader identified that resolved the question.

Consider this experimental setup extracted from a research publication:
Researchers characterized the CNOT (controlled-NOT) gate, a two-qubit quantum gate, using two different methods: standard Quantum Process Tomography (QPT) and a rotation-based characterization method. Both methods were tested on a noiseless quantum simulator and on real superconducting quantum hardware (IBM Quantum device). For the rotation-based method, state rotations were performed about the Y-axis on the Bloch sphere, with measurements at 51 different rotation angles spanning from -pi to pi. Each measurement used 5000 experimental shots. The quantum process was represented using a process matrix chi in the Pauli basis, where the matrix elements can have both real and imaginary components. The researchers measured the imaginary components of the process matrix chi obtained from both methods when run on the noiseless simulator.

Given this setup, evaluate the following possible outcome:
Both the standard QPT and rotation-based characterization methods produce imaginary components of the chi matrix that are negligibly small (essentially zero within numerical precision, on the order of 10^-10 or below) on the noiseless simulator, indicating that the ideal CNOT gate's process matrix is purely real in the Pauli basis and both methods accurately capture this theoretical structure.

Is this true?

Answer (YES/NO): NO